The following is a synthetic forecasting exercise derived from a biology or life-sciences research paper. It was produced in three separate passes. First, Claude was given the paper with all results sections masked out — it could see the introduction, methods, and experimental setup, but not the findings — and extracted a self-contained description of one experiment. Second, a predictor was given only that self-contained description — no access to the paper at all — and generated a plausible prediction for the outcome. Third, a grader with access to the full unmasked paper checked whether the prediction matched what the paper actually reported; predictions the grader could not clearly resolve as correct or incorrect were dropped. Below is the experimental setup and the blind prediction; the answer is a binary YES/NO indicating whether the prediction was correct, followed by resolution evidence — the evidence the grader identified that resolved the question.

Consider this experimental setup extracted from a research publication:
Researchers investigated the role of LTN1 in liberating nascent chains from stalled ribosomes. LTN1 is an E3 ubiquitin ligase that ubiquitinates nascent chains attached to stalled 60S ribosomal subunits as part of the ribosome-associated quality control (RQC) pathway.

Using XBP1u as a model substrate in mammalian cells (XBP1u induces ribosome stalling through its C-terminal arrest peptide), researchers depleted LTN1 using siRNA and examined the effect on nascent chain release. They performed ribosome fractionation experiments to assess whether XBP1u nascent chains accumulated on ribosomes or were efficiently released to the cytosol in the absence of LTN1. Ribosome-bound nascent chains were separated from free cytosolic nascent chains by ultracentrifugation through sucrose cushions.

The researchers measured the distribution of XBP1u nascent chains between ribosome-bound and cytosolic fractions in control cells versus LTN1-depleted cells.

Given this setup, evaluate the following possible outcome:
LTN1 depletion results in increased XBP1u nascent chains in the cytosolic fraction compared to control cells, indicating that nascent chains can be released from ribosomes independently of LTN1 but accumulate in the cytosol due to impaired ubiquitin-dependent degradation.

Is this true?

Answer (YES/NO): NO